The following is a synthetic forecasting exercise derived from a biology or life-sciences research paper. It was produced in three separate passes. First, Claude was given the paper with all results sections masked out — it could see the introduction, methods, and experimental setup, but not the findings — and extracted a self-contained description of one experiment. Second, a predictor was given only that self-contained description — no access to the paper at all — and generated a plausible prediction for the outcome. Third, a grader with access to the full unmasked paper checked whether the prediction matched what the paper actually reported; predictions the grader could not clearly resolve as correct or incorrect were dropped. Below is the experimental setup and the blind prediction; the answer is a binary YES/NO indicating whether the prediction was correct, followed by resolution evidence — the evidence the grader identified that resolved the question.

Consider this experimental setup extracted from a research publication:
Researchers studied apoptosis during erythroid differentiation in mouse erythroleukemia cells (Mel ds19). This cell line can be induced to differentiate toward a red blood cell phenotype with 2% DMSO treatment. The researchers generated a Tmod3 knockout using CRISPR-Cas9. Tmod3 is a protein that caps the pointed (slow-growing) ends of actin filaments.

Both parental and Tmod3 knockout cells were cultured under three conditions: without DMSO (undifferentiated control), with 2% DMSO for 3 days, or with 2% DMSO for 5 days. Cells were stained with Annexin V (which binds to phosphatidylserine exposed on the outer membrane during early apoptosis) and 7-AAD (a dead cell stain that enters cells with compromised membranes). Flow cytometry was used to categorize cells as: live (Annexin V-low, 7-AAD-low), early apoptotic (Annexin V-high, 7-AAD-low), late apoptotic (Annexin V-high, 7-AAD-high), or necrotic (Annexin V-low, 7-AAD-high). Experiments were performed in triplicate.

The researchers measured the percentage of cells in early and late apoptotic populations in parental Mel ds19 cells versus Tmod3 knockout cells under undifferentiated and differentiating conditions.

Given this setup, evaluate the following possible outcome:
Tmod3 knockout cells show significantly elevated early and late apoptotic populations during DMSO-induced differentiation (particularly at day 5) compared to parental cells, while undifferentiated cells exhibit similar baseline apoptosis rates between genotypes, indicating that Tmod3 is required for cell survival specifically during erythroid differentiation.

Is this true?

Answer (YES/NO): NO